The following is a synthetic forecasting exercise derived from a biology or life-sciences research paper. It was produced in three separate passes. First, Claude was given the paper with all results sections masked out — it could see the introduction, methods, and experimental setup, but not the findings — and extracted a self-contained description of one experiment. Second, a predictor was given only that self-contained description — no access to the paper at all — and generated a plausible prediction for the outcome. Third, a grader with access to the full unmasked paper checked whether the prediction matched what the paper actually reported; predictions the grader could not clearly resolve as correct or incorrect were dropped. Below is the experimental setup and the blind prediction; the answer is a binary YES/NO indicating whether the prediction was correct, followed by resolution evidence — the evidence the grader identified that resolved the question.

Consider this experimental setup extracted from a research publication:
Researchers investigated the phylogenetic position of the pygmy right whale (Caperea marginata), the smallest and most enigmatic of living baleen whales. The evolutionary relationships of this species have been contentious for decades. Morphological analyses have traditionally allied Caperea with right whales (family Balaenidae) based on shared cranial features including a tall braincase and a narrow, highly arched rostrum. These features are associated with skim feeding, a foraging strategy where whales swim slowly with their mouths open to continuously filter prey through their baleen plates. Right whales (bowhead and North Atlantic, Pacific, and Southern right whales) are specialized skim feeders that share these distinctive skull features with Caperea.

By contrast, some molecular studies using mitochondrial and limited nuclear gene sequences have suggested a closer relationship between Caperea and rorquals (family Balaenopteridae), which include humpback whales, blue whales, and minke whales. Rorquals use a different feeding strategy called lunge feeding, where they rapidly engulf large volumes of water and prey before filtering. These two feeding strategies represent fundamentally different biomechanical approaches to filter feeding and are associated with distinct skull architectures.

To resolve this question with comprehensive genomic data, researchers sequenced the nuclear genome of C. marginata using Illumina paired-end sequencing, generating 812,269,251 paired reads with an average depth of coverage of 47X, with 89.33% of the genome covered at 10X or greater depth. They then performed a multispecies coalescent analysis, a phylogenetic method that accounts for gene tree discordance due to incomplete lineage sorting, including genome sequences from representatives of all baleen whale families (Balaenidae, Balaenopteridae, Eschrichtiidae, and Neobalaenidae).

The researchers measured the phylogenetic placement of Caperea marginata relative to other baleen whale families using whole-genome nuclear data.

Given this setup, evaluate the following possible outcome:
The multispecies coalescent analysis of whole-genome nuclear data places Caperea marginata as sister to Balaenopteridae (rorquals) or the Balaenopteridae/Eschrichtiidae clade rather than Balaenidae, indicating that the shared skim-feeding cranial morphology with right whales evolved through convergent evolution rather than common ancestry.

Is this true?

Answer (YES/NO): YES